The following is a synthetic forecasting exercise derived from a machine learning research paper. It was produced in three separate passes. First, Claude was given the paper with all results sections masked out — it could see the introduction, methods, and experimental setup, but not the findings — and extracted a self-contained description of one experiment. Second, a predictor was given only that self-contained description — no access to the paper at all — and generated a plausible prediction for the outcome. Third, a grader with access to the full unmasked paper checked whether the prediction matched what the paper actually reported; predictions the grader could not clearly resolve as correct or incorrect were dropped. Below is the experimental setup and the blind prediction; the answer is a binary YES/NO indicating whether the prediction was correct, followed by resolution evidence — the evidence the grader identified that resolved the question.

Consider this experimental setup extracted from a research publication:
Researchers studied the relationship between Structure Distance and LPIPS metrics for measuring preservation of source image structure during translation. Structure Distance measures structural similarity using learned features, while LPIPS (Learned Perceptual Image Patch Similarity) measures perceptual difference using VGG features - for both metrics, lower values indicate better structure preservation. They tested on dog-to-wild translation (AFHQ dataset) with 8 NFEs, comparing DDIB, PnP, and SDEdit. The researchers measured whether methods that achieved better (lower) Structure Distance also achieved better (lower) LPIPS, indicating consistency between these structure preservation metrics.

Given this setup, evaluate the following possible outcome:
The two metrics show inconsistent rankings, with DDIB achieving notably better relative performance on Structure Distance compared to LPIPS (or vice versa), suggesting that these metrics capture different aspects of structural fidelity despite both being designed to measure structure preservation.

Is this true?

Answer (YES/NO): YES